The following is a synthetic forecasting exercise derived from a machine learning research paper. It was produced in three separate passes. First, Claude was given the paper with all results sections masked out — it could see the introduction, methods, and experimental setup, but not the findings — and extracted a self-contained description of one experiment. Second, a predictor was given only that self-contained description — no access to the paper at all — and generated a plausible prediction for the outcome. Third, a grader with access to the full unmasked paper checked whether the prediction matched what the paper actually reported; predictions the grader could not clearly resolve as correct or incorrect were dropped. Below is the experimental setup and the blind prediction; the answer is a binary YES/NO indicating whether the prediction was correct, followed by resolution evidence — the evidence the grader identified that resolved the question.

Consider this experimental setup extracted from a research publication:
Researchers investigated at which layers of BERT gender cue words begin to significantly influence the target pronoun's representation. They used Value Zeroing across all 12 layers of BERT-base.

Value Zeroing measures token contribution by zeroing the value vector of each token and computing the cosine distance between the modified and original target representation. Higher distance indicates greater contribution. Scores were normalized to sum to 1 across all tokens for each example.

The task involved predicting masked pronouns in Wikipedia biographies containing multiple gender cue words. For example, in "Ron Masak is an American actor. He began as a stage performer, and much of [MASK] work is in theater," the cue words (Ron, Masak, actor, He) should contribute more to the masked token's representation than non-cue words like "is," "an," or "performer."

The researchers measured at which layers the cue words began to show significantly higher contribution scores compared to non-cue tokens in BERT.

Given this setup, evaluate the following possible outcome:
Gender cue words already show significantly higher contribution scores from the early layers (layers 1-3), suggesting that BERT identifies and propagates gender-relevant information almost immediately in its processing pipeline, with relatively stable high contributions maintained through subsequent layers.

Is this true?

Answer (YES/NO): NO